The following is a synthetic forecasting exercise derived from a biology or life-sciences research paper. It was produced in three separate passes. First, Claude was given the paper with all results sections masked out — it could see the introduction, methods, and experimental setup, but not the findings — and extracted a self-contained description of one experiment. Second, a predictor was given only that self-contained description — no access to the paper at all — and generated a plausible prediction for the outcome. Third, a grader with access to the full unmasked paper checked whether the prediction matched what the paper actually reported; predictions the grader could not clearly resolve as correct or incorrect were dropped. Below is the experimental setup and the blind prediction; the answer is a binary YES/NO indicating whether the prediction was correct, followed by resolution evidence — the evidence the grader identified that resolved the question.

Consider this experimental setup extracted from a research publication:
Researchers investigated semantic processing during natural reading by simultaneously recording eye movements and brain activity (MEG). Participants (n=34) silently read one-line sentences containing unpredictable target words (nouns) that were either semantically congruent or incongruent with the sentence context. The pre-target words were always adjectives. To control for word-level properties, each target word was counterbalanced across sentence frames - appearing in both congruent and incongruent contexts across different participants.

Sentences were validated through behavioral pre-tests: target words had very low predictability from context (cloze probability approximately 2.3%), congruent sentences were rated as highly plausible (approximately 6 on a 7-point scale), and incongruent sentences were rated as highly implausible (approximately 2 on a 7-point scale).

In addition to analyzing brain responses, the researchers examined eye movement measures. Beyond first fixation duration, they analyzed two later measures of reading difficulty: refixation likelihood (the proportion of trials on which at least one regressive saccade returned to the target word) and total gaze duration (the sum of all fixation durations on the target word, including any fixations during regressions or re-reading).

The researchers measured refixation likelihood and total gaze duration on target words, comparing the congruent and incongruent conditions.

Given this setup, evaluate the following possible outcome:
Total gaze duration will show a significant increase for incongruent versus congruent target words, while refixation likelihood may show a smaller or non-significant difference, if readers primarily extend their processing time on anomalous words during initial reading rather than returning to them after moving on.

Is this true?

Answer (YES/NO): NO